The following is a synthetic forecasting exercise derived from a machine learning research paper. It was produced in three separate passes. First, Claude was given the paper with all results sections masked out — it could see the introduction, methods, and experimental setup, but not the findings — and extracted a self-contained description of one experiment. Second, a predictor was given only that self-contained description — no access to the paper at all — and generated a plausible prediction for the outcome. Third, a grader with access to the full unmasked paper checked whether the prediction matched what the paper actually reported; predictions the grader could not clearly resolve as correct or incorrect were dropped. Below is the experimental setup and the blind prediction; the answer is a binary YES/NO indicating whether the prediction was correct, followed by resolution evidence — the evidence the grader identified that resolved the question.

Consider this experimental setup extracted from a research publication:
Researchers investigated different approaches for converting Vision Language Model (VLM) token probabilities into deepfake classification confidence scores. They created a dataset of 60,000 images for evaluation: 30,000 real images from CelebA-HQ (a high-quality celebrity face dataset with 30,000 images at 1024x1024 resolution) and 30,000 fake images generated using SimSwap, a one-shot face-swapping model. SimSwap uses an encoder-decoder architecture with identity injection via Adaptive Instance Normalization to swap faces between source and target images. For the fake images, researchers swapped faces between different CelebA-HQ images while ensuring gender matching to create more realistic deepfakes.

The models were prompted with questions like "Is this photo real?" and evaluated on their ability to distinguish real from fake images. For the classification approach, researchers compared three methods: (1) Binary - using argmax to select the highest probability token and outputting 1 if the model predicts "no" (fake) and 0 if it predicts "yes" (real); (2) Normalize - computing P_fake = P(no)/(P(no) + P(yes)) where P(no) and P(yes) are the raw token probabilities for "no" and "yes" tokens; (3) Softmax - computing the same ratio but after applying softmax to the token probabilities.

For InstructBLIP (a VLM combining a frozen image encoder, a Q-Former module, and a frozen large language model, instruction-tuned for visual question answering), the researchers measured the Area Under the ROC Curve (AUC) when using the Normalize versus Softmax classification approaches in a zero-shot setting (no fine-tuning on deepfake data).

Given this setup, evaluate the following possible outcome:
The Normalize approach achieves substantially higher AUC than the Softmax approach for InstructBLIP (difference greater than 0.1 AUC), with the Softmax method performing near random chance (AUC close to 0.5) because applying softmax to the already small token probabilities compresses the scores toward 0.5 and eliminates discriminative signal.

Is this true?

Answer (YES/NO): NO